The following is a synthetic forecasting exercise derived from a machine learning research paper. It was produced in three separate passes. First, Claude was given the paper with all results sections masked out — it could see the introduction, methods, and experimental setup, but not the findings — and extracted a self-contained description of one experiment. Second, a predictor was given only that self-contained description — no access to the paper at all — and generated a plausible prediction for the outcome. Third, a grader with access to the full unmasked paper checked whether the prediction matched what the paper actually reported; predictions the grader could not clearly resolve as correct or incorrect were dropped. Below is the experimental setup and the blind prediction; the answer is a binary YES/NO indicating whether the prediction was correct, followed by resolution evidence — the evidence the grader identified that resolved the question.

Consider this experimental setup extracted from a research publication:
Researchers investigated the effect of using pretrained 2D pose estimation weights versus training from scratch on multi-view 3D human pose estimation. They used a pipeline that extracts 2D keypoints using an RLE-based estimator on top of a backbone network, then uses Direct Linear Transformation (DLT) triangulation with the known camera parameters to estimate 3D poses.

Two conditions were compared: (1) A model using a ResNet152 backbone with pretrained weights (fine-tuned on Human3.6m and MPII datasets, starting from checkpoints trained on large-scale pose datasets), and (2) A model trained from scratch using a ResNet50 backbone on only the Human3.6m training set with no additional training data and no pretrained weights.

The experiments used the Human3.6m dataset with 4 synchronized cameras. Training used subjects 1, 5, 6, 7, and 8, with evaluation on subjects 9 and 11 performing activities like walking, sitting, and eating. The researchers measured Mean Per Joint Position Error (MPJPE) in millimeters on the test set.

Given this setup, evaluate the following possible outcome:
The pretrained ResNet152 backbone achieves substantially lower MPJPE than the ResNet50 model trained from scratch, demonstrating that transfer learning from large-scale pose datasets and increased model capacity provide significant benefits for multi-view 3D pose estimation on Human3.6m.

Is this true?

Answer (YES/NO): YES